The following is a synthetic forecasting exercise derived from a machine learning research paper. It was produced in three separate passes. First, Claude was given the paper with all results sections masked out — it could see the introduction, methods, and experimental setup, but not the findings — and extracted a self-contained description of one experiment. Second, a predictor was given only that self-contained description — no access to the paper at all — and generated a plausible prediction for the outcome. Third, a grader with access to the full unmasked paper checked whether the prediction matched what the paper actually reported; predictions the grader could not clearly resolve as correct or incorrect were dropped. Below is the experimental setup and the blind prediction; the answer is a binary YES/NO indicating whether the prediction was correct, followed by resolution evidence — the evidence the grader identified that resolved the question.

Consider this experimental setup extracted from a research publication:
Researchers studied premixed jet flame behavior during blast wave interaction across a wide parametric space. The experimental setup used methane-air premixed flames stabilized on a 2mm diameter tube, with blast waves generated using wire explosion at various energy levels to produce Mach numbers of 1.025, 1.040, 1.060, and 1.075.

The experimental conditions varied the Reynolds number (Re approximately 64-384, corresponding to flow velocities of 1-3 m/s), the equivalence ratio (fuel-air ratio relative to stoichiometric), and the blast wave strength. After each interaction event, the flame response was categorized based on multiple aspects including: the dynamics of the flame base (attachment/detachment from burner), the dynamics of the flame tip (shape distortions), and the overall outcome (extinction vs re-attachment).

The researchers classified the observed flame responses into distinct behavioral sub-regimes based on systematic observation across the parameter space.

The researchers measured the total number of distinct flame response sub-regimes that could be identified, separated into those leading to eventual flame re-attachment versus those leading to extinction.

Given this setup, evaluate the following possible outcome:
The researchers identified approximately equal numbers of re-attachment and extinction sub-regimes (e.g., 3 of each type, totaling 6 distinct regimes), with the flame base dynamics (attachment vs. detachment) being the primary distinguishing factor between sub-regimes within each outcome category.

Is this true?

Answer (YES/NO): NO